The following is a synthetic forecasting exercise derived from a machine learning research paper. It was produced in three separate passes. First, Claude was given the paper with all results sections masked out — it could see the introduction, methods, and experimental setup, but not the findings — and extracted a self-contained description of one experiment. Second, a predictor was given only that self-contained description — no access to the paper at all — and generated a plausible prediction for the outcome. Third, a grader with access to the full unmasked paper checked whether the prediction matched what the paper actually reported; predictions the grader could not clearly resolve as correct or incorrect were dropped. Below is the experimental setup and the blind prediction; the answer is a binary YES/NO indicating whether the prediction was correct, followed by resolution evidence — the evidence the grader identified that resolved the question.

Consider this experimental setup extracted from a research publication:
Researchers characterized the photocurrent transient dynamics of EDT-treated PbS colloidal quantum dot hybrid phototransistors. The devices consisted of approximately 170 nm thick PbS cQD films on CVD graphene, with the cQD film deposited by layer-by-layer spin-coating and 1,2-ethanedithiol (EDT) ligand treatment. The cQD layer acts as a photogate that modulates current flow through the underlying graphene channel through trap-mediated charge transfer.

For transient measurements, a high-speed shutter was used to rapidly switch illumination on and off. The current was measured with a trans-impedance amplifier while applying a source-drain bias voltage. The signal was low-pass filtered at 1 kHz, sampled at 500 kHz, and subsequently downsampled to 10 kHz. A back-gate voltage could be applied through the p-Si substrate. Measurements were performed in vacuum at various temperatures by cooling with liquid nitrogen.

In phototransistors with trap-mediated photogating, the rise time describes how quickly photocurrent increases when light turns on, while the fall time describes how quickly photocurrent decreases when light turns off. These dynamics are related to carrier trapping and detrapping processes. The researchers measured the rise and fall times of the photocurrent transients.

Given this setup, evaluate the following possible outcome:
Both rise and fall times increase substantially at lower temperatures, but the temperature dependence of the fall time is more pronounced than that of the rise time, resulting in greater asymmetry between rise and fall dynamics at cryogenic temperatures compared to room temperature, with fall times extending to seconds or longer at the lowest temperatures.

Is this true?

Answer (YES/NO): NO